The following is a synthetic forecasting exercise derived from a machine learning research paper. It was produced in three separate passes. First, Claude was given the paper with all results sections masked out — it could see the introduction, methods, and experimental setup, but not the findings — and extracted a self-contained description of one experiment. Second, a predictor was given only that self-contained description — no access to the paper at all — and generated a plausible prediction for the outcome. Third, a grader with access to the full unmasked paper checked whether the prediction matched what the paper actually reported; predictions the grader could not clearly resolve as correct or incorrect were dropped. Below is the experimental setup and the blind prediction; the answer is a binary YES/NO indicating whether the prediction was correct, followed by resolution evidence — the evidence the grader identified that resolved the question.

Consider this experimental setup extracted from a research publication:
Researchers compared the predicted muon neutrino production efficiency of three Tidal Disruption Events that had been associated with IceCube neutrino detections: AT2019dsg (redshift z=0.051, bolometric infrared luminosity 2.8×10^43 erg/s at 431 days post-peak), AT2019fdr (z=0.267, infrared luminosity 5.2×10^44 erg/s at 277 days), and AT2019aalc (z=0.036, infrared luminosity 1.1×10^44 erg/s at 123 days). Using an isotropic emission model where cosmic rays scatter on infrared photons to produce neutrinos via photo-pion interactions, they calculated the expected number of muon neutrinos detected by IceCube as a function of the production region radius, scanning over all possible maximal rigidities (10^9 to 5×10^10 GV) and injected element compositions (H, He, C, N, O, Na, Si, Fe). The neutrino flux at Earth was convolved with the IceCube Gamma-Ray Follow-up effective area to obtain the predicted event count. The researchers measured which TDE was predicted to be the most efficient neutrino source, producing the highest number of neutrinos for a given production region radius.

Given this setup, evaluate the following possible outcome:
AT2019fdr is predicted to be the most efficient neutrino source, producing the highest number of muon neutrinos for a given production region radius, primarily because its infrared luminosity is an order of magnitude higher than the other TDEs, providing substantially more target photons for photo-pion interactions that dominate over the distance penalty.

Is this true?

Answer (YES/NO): NO